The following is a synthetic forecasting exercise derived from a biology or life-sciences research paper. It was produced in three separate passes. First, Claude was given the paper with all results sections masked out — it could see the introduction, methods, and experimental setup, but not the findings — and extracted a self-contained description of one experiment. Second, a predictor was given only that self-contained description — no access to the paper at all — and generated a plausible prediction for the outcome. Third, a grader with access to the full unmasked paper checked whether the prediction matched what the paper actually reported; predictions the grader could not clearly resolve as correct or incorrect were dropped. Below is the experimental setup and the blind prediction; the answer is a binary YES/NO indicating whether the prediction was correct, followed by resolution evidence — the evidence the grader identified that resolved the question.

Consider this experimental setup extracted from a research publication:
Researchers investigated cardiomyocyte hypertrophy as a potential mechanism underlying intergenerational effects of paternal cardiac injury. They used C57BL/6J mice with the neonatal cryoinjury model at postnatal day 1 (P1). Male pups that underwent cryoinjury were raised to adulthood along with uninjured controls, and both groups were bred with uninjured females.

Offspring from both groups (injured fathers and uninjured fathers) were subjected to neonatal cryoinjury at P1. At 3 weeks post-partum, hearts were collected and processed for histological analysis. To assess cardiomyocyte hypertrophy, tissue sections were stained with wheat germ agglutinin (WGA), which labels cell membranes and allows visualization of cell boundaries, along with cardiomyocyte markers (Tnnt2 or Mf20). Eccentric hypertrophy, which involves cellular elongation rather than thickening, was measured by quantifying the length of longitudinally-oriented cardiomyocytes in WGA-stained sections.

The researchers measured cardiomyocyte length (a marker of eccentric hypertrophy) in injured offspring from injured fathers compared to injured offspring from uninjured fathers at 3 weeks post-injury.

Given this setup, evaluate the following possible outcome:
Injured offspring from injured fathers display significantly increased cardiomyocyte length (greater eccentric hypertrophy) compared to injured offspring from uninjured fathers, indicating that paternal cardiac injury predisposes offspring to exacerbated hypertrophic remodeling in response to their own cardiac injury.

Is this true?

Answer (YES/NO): NO